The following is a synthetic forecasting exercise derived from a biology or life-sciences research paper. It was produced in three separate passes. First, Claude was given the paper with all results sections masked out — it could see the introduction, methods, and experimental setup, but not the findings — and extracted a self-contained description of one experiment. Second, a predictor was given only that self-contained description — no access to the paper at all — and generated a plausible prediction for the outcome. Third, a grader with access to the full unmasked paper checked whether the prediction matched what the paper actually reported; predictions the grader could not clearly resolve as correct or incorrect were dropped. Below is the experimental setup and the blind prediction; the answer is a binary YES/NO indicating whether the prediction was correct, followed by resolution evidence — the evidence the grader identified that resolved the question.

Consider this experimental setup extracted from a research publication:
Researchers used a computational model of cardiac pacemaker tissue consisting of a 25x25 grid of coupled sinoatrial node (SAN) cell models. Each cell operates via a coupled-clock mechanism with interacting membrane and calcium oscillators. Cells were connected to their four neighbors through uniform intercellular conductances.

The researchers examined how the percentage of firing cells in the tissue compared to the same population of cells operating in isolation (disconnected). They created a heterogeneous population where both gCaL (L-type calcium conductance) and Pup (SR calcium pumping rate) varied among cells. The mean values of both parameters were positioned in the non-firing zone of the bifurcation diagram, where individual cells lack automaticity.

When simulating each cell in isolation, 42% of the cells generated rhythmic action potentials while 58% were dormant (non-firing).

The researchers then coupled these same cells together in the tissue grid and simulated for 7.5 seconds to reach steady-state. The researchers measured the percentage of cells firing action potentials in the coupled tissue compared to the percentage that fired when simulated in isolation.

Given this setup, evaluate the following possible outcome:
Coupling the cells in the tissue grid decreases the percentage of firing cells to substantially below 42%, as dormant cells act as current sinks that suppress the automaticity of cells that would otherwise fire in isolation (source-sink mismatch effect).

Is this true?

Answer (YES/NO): NO